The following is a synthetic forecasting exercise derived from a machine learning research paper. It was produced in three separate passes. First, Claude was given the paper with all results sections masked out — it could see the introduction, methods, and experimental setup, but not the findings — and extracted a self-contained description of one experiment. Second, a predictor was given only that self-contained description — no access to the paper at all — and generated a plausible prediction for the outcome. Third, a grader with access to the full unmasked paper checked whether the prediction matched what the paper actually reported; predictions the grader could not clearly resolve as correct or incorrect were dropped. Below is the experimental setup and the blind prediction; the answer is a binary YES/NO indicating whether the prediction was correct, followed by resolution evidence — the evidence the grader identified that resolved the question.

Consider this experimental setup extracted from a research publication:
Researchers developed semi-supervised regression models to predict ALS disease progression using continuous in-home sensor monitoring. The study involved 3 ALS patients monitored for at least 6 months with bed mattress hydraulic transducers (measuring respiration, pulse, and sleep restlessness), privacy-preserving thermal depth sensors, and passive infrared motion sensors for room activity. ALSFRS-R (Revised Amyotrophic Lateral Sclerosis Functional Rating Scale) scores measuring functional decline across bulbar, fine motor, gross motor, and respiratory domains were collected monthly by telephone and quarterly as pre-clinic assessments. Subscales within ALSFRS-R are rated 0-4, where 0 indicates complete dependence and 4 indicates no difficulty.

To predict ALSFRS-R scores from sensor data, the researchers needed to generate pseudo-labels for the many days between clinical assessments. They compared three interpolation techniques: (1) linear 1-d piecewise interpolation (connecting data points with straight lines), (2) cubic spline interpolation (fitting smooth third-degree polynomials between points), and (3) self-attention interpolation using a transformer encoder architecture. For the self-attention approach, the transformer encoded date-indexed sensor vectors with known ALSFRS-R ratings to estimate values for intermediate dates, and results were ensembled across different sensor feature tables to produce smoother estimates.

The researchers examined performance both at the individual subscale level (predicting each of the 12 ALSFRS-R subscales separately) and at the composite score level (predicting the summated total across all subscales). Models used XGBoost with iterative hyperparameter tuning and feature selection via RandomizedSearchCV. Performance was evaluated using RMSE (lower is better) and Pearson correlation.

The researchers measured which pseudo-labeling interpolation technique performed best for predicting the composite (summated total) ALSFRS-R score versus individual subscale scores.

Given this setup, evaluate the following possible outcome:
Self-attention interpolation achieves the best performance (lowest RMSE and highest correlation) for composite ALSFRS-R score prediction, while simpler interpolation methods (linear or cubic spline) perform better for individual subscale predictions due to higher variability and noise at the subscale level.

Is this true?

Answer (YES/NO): NO